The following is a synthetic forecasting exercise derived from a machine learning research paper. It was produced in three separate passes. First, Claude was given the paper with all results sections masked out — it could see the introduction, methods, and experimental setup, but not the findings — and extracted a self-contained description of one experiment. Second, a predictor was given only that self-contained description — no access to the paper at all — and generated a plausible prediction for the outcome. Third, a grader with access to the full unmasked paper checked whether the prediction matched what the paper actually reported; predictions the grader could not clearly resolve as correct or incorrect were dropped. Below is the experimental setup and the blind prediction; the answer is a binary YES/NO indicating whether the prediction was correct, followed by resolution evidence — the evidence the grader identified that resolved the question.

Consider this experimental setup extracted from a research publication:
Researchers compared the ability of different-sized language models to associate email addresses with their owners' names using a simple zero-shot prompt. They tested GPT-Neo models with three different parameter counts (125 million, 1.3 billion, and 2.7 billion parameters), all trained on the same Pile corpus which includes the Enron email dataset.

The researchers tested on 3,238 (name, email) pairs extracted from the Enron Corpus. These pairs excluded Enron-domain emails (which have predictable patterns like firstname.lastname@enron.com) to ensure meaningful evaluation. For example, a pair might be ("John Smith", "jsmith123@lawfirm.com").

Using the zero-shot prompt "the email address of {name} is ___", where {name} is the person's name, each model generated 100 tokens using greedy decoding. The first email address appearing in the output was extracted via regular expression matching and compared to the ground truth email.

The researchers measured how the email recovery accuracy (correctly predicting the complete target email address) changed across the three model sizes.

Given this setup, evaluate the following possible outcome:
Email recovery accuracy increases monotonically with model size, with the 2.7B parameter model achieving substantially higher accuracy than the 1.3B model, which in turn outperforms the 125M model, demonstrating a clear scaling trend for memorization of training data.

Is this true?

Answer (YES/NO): NO